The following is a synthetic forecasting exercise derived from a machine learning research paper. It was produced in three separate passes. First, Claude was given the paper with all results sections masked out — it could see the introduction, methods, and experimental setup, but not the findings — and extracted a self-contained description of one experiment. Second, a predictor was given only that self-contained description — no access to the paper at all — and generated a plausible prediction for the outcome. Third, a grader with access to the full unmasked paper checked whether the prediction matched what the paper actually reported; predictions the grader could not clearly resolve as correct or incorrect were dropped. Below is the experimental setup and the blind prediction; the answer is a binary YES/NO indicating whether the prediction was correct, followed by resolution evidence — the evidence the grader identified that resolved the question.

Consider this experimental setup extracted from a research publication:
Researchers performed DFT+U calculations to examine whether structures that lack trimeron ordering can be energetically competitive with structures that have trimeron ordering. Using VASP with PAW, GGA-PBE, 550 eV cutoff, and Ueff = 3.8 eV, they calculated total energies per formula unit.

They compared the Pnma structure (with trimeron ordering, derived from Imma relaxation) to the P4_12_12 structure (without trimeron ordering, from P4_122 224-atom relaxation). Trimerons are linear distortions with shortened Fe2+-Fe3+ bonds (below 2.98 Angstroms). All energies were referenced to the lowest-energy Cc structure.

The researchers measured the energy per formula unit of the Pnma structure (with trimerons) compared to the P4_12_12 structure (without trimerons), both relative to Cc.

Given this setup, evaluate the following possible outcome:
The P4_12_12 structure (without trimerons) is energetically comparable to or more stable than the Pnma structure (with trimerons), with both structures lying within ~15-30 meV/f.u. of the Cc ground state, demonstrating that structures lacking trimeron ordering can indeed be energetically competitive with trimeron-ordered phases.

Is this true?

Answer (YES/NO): NO